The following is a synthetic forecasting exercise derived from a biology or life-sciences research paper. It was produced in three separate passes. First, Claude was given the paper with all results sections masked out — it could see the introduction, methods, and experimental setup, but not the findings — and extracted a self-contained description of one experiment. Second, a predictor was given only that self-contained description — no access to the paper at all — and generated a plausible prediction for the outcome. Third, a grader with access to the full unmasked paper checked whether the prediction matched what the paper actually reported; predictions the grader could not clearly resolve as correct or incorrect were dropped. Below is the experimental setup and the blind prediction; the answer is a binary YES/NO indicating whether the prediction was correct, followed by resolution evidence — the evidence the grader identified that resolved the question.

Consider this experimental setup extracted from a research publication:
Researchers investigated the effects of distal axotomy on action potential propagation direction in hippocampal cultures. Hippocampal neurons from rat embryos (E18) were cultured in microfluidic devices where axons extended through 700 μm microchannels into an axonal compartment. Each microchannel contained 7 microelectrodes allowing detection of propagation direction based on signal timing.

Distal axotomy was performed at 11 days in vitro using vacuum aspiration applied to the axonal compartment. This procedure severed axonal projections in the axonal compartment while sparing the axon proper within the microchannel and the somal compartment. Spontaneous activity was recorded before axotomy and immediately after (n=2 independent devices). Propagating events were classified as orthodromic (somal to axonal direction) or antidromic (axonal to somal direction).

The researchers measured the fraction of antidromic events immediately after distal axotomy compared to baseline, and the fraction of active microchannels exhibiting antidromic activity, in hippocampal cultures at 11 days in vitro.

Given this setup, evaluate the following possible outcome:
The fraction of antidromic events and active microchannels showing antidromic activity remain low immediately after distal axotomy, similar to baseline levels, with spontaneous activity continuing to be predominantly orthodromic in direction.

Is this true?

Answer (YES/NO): NO